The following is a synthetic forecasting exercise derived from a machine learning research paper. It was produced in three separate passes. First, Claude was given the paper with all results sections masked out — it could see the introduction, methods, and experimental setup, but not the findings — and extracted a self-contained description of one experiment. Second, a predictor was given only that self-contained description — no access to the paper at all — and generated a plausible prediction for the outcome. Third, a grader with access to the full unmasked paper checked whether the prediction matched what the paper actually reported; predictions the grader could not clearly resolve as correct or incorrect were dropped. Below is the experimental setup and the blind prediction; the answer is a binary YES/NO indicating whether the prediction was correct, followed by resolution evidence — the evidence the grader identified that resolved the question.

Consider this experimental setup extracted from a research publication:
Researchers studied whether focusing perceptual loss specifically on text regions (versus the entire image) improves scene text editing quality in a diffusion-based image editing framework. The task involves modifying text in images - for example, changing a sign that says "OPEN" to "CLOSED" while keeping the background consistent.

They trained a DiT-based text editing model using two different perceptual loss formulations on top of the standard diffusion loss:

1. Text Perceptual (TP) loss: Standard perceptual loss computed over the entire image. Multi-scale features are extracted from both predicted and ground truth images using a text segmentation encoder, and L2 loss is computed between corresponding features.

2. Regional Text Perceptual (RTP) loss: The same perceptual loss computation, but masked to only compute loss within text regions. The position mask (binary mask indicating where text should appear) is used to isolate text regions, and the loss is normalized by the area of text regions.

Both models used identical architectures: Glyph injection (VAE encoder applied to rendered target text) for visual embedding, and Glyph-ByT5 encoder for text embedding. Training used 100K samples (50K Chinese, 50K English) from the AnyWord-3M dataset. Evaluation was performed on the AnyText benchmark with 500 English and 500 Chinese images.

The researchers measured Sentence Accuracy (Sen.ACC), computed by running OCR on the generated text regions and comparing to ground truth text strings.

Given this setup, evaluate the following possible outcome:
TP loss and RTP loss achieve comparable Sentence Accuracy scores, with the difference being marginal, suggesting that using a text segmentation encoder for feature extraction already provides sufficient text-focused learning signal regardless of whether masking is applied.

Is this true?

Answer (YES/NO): NO